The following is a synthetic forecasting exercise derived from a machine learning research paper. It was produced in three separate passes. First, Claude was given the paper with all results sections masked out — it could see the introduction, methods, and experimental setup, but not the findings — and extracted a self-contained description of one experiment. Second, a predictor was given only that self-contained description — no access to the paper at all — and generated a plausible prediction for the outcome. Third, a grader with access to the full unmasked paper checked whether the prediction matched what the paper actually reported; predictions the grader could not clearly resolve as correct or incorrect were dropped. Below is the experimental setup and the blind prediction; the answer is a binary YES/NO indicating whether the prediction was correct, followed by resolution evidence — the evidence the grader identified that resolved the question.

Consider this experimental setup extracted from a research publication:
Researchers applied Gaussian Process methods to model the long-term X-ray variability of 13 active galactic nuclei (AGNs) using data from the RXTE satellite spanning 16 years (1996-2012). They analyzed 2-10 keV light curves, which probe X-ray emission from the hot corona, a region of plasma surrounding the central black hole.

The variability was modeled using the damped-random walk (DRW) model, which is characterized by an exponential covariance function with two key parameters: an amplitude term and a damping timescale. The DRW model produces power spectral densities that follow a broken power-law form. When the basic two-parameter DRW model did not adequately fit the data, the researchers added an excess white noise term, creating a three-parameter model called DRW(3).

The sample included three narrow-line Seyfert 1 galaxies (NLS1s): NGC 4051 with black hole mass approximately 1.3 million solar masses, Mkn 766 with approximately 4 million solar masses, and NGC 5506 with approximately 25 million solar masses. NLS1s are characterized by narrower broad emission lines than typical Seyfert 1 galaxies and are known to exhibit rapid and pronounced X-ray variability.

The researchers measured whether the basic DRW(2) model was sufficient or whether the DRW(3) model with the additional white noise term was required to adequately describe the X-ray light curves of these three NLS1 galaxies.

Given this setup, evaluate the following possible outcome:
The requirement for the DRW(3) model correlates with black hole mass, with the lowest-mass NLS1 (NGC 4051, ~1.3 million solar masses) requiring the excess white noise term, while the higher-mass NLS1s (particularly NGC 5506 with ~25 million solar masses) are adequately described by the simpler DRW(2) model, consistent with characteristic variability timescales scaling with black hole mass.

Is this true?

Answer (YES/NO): NO